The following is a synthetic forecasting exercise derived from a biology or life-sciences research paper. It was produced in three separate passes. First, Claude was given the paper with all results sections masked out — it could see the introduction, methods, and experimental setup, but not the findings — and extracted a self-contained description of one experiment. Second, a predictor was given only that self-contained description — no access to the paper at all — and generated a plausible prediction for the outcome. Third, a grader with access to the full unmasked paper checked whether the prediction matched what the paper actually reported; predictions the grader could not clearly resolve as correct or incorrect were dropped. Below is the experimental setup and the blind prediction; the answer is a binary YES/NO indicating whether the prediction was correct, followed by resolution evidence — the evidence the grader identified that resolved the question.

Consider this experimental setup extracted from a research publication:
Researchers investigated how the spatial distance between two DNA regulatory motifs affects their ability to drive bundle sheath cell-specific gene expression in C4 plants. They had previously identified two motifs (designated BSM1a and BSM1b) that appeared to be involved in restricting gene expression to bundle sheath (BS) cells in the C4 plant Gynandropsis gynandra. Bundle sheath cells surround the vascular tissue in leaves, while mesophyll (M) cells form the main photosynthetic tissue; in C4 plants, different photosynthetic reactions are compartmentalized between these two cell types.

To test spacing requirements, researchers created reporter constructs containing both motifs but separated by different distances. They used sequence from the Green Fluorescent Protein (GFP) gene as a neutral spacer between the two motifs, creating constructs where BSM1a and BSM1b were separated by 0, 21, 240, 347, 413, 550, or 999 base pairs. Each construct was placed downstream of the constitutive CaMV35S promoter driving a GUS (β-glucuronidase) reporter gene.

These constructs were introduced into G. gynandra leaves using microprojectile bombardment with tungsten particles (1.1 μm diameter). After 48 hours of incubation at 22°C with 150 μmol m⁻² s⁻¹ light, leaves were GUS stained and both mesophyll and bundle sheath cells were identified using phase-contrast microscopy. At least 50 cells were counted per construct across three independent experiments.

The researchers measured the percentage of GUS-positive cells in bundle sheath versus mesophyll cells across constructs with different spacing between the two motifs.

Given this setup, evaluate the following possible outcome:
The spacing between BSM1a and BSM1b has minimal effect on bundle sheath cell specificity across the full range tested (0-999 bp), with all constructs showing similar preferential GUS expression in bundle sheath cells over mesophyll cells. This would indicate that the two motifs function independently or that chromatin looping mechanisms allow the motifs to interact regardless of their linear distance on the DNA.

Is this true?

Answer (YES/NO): NO